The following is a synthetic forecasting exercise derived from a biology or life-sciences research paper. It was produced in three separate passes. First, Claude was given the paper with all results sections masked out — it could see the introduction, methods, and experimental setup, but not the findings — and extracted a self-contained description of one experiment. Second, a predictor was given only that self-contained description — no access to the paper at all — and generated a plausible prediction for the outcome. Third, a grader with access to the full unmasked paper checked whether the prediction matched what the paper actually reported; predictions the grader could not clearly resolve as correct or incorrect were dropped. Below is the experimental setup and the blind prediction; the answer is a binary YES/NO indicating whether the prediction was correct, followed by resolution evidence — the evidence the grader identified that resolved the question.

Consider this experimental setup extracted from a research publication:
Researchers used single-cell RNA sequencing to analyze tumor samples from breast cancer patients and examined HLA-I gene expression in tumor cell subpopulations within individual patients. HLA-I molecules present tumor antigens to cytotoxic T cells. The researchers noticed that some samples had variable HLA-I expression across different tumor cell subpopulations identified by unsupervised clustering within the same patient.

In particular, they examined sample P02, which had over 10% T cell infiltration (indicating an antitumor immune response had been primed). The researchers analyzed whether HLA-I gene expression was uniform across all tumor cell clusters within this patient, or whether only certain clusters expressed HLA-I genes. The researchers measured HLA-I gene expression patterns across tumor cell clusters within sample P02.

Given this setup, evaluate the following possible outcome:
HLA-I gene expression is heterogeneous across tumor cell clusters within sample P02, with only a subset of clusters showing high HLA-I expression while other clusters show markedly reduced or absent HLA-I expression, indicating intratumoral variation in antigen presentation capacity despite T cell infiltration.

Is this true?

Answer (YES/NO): YES